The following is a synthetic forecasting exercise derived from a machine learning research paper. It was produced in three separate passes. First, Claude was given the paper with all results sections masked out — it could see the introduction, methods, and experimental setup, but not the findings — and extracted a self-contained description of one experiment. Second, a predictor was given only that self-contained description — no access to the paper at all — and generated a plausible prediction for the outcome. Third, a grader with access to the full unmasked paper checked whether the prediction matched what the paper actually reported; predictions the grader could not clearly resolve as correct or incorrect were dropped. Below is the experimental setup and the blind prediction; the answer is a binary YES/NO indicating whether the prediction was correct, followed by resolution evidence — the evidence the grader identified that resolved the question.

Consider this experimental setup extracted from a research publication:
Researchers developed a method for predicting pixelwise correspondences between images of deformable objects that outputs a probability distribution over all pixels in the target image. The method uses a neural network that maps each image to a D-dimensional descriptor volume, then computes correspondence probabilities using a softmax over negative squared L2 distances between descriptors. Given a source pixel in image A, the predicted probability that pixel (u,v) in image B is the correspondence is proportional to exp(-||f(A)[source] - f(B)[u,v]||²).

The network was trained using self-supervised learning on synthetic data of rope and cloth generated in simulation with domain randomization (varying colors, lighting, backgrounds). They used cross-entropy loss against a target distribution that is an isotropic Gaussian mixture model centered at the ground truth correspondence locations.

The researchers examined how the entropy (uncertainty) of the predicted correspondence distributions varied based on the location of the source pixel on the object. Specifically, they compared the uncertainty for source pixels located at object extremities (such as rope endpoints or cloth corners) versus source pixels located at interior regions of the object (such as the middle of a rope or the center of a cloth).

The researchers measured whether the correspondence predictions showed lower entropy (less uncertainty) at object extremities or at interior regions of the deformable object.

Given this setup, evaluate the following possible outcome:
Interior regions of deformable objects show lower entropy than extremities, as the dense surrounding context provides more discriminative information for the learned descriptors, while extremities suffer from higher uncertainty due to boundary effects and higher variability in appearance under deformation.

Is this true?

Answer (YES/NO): NO